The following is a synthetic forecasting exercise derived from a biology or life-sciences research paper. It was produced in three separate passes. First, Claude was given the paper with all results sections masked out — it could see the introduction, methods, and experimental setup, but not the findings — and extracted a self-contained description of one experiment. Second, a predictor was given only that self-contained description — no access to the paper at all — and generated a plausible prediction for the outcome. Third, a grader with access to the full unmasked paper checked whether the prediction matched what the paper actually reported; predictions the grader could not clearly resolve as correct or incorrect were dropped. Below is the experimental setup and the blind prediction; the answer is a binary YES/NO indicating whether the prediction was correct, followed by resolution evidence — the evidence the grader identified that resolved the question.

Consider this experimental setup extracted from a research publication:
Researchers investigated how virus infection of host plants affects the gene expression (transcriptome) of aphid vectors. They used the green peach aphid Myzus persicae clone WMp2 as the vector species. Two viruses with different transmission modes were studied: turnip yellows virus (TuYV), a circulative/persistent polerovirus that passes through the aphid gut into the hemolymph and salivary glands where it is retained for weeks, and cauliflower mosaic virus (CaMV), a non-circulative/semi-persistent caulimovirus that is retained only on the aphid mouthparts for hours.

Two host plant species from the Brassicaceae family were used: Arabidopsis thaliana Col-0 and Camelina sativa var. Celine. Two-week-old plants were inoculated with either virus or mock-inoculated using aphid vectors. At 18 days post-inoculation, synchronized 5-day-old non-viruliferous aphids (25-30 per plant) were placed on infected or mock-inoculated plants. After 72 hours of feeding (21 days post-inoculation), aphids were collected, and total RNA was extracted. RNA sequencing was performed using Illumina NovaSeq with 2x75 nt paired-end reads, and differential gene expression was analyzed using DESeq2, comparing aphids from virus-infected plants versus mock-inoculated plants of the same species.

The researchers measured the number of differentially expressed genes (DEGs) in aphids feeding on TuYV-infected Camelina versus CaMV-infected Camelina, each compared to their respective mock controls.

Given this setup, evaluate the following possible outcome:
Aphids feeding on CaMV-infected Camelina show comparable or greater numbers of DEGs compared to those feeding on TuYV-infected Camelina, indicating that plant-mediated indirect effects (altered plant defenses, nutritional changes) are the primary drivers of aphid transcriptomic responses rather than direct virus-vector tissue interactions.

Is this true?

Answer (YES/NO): YES